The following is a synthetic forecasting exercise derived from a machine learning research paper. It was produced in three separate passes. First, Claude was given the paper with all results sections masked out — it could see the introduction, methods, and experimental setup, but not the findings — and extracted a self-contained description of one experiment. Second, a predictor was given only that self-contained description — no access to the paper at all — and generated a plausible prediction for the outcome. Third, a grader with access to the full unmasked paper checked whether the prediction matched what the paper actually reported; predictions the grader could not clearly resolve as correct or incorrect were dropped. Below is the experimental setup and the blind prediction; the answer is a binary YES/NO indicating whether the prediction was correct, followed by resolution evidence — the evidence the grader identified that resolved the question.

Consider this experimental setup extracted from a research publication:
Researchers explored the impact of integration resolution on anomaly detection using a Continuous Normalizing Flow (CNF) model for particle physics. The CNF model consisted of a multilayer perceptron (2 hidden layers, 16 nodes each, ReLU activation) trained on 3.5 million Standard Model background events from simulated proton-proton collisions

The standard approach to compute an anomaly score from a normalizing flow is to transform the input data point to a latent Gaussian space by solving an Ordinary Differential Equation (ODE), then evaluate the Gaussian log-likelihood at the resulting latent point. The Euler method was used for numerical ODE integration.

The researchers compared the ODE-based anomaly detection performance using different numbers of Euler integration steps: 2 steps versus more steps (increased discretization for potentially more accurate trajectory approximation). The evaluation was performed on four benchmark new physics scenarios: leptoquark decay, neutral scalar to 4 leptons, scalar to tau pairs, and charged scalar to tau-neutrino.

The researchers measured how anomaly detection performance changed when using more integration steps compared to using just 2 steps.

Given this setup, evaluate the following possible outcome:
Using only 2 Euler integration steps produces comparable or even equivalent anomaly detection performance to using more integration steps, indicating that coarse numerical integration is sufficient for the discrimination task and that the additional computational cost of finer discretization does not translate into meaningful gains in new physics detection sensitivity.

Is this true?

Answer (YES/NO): YES